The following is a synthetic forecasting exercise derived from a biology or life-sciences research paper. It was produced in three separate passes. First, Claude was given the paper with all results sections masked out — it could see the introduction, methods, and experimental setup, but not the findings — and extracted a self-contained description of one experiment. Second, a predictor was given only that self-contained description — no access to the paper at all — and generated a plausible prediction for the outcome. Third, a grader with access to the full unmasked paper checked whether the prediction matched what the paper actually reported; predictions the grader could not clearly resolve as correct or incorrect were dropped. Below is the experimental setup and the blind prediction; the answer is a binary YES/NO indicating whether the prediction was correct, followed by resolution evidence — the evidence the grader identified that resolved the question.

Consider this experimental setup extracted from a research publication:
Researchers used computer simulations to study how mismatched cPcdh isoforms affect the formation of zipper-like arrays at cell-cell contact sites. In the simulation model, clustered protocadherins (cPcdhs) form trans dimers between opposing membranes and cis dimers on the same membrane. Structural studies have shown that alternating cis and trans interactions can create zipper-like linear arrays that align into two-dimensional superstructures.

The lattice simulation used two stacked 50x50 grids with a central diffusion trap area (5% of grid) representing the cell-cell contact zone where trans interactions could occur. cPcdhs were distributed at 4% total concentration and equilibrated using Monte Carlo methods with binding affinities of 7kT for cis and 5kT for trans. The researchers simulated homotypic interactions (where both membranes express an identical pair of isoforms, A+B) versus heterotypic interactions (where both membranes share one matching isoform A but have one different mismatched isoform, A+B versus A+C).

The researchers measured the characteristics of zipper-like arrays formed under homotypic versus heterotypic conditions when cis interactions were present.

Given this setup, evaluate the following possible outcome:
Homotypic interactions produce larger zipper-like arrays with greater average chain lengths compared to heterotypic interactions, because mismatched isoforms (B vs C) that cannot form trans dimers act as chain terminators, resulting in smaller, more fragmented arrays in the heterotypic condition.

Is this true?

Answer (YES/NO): YES